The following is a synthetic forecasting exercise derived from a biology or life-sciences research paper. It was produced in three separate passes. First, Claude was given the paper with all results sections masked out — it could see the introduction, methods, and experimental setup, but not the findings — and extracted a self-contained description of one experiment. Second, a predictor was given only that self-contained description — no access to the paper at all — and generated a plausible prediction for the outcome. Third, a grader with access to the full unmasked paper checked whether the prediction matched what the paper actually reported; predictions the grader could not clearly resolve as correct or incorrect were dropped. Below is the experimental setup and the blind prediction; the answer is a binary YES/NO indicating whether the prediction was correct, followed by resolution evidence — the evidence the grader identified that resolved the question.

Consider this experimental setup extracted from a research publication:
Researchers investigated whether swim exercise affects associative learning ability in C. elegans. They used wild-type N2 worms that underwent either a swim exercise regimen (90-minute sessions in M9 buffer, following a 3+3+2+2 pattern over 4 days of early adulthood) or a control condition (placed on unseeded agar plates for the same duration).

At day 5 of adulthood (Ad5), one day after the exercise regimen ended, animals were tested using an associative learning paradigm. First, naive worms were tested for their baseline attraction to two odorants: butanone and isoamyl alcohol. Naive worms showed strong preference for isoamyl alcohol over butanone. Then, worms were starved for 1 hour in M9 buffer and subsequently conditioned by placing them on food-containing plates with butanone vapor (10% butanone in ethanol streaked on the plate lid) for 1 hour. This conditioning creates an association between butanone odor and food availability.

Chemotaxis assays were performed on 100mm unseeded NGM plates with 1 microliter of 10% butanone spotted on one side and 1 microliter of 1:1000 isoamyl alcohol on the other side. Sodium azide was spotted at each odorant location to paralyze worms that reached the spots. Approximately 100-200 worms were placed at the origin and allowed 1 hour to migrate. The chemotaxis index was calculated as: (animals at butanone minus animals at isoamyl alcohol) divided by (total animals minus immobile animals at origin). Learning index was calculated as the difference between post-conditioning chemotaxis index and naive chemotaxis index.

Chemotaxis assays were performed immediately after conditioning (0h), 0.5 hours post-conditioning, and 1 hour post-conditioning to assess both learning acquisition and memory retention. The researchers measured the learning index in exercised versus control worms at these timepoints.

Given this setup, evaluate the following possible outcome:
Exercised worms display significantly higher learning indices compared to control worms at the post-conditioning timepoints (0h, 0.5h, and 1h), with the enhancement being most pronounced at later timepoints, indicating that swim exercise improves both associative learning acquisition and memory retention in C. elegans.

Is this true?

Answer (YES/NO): NO